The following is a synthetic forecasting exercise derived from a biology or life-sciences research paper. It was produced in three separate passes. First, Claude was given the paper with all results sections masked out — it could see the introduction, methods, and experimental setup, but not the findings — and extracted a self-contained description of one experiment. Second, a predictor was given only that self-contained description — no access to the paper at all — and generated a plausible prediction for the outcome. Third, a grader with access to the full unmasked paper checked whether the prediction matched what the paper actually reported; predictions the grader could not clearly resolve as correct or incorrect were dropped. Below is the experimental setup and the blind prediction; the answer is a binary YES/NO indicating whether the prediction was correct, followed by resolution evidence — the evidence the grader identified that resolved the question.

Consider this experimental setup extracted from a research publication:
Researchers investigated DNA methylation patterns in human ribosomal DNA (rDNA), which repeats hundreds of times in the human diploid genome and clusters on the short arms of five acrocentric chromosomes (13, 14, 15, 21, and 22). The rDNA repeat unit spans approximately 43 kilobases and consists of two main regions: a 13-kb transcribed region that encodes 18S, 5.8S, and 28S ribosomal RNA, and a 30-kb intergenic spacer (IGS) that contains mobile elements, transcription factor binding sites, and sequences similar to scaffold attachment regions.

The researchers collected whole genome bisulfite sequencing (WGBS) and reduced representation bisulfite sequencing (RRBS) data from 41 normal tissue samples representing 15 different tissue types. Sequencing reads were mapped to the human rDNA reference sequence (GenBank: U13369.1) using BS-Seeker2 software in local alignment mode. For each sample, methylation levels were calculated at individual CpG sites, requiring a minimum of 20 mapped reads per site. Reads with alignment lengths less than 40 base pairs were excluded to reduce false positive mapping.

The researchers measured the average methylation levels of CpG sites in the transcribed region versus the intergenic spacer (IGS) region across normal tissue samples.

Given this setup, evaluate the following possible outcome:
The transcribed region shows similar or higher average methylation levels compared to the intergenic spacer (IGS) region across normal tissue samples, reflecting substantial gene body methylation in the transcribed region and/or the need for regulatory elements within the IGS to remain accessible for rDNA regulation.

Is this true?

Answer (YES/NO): NO